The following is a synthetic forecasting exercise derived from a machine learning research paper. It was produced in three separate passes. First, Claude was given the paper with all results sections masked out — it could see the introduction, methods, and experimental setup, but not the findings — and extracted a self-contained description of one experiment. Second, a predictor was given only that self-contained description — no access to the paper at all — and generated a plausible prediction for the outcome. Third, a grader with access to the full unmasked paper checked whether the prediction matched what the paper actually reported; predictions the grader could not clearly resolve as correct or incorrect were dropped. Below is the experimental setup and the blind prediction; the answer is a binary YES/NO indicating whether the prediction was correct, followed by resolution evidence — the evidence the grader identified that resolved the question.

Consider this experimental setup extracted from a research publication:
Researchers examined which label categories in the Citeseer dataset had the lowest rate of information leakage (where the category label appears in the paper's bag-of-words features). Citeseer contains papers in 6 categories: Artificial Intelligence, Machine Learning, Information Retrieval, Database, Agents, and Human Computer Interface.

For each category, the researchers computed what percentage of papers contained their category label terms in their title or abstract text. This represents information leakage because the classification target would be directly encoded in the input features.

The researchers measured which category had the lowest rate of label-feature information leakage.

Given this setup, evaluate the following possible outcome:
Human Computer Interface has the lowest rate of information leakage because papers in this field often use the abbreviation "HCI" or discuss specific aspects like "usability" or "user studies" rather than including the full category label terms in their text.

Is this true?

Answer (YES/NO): NO